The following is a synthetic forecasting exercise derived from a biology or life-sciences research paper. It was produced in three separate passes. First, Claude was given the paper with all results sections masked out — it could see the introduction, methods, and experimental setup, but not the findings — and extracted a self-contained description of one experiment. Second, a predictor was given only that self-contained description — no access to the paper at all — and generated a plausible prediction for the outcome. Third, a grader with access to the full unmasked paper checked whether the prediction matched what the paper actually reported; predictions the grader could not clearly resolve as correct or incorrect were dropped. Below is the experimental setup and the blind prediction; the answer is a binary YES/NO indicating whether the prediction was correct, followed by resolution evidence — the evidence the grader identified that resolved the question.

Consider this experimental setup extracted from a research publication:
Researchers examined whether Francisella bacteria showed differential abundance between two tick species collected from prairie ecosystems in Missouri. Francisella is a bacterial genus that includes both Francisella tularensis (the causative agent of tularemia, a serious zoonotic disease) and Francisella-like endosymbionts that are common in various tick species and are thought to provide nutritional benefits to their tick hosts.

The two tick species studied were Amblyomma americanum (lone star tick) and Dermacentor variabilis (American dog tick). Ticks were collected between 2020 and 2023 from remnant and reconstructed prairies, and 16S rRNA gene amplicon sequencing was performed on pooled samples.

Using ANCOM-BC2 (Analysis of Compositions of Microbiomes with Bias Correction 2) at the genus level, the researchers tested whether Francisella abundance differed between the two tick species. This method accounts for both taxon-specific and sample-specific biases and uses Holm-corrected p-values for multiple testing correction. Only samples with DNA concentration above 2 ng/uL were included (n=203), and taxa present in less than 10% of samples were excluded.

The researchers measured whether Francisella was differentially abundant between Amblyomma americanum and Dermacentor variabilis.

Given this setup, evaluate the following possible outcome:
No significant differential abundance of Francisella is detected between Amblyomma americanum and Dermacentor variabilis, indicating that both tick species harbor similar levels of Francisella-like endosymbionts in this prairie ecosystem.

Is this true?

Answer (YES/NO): NO